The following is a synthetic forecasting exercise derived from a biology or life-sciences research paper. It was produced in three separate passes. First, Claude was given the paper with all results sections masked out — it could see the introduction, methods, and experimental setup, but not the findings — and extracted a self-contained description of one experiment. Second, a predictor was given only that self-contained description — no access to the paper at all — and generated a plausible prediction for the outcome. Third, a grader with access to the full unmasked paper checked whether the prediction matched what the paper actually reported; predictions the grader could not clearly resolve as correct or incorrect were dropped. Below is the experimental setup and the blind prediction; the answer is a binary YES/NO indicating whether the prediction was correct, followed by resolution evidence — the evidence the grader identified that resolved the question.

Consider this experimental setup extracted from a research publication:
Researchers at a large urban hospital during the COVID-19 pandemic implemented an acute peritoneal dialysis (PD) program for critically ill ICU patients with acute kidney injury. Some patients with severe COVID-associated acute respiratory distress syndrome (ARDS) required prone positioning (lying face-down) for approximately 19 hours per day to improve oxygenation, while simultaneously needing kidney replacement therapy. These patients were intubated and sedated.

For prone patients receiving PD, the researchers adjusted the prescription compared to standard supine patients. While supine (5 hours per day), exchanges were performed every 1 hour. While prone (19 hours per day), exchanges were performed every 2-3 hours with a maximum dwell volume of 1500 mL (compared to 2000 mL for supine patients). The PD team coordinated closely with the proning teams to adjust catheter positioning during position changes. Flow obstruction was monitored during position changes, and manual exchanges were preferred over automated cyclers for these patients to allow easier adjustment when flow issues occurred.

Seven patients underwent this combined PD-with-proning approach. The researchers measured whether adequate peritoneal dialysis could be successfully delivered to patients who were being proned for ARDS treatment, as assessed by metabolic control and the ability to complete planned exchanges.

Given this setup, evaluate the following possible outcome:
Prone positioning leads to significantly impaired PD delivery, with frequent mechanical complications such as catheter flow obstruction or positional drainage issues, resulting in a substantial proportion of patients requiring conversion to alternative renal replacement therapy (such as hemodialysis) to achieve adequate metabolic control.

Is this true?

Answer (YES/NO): NO